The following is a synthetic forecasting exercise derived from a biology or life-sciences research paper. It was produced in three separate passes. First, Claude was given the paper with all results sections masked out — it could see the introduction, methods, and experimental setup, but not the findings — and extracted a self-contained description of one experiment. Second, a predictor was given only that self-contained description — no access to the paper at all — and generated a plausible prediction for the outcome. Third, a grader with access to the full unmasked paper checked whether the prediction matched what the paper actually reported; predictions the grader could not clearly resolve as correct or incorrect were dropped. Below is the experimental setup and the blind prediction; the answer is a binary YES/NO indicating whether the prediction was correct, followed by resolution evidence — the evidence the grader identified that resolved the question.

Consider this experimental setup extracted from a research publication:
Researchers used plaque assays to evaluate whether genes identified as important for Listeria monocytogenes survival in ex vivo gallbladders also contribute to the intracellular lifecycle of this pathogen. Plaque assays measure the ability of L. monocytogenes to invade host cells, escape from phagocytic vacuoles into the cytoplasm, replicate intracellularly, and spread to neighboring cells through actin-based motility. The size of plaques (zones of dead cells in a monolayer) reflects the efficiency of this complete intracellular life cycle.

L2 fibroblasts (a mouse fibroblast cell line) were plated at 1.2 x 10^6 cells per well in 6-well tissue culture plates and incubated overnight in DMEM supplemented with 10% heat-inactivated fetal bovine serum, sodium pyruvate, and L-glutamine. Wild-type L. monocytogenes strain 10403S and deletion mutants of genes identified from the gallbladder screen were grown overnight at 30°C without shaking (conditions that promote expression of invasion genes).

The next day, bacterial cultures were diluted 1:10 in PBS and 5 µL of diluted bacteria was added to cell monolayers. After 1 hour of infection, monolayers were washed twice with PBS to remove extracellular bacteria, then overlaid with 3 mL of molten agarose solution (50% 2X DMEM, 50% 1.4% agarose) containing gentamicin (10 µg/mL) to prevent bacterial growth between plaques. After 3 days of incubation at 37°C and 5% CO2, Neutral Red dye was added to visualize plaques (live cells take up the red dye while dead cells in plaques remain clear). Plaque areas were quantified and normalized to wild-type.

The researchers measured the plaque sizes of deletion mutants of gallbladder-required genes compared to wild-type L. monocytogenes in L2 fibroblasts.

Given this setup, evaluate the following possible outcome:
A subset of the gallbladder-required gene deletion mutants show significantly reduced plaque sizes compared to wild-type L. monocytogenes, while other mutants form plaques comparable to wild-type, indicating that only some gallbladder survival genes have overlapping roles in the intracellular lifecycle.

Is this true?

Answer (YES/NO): YES